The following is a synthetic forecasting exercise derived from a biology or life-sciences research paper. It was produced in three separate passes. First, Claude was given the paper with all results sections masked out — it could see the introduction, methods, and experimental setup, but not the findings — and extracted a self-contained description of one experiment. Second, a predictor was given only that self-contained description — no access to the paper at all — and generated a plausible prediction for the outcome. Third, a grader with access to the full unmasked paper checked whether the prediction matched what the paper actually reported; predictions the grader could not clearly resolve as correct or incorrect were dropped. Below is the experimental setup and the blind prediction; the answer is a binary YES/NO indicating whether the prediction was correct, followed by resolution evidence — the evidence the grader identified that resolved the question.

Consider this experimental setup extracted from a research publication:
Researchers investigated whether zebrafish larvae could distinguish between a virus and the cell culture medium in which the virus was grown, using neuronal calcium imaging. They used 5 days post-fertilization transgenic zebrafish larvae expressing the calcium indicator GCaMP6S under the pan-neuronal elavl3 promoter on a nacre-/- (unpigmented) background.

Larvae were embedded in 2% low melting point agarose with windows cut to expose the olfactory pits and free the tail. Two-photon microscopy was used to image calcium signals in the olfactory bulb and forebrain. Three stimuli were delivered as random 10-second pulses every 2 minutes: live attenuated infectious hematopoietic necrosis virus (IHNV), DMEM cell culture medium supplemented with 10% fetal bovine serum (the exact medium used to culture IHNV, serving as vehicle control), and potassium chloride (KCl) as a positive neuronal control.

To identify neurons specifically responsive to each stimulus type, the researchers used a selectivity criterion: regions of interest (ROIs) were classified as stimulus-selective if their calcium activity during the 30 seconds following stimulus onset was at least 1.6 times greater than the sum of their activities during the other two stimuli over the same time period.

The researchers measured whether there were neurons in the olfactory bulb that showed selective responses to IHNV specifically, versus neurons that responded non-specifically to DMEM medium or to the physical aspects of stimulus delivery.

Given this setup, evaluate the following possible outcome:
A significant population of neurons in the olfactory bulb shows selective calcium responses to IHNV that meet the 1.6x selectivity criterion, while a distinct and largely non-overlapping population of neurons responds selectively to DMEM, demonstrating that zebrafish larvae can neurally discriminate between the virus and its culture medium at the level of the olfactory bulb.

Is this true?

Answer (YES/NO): NO